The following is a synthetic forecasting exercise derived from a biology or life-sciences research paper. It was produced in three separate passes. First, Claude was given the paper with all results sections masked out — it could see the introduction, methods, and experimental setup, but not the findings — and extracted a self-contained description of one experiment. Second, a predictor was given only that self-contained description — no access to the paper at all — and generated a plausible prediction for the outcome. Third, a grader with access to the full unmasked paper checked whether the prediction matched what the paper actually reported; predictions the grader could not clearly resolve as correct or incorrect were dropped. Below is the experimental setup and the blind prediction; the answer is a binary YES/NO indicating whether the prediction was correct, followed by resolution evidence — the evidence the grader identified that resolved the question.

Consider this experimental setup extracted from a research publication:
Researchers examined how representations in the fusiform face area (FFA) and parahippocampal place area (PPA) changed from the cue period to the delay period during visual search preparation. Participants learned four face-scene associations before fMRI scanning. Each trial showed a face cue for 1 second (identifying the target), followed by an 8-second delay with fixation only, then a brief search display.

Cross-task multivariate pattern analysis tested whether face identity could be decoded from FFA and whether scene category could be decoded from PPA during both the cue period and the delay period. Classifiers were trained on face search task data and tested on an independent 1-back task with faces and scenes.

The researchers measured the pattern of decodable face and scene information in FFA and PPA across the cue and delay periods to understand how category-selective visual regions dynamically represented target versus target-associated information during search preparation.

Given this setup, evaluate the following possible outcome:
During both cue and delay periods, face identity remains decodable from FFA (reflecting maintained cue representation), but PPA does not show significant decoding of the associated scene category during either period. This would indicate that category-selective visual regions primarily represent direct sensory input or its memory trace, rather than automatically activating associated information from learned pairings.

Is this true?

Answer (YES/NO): NO